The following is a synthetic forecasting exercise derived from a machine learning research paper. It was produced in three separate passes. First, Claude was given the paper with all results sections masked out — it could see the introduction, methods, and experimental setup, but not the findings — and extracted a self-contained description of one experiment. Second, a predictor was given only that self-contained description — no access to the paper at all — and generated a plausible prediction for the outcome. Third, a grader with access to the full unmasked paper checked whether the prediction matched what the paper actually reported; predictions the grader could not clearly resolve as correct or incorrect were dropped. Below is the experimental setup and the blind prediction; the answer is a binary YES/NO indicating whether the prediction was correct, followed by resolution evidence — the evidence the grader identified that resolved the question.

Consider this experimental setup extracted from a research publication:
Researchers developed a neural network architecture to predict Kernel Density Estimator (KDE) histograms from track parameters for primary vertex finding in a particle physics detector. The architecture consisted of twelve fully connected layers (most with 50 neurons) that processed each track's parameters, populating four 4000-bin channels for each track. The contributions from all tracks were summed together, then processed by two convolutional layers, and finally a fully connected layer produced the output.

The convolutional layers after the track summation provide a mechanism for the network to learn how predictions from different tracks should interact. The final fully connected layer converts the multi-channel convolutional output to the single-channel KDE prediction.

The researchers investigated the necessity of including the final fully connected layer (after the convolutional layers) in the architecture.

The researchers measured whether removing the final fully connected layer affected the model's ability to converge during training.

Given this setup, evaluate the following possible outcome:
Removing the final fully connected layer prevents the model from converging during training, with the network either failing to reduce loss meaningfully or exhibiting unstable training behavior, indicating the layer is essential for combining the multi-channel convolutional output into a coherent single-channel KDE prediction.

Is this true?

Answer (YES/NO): YES